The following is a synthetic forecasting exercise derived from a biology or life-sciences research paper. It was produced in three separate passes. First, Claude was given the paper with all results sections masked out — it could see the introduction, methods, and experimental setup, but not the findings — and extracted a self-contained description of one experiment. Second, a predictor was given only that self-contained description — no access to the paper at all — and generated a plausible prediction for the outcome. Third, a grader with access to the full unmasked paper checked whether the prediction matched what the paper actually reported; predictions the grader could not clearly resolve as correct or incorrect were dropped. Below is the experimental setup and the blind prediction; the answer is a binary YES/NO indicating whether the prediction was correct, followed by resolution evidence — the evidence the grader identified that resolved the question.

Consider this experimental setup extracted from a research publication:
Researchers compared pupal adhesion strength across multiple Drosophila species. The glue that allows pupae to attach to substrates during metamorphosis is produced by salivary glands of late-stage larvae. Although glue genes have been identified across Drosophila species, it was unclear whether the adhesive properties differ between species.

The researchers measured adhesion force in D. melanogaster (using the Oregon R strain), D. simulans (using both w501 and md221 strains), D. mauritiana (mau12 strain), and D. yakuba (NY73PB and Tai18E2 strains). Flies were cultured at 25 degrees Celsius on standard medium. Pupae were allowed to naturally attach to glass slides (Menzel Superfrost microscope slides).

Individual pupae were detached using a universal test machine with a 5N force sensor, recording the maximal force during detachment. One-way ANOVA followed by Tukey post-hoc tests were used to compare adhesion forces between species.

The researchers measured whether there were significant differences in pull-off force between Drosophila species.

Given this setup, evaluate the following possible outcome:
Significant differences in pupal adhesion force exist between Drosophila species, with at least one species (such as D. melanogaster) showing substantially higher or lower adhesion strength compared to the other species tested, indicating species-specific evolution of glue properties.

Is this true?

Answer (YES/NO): NO